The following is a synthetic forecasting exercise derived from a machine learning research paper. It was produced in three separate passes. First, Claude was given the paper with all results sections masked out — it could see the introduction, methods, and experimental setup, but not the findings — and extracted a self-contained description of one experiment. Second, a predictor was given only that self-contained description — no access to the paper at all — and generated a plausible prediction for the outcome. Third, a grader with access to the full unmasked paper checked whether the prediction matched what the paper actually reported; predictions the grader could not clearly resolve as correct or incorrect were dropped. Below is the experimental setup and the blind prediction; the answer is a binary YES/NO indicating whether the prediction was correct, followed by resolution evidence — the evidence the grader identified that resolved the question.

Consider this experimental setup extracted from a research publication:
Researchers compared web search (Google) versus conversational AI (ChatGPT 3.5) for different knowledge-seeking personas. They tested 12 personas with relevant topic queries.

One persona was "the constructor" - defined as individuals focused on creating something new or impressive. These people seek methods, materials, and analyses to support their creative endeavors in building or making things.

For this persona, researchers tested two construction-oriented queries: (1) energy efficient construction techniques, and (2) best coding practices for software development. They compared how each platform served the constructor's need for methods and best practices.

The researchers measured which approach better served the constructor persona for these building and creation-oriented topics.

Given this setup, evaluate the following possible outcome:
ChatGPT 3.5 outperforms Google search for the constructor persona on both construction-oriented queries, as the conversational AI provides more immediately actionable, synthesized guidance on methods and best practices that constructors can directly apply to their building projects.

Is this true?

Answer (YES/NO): NO